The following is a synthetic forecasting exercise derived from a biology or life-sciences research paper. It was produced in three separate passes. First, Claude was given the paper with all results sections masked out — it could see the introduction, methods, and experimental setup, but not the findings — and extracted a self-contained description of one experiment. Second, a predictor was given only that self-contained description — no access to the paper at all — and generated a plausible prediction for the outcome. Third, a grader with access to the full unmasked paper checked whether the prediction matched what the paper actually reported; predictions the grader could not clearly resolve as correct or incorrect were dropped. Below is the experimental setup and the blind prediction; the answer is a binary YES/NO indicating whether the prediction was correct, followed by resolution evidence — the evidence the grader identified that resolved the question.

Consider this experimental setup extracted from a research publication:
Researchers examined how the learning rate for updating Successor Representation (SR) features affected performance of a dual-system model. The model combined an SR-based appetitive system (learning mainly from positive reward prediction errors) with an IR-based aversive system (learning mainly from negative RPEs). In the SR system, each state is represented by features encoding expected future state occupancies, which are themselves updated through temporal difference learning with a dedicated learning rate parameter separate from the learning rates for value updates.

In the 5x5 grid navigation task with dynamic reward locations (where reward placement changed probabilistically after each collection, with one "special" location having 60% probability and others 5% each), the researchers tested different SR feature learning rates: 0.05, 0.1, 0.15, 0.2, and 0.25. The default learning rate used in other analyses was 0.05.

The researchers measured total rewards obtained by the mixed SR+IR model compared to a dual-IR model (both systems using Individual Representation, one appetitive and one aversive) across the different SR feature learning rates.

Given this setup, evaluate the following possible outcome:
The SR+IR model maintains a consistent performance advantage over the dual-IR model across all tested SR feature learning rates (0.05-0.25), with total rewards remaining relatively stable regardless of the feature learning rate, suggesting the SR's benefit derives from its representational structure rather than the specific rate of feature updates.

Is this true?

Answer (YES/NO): NO